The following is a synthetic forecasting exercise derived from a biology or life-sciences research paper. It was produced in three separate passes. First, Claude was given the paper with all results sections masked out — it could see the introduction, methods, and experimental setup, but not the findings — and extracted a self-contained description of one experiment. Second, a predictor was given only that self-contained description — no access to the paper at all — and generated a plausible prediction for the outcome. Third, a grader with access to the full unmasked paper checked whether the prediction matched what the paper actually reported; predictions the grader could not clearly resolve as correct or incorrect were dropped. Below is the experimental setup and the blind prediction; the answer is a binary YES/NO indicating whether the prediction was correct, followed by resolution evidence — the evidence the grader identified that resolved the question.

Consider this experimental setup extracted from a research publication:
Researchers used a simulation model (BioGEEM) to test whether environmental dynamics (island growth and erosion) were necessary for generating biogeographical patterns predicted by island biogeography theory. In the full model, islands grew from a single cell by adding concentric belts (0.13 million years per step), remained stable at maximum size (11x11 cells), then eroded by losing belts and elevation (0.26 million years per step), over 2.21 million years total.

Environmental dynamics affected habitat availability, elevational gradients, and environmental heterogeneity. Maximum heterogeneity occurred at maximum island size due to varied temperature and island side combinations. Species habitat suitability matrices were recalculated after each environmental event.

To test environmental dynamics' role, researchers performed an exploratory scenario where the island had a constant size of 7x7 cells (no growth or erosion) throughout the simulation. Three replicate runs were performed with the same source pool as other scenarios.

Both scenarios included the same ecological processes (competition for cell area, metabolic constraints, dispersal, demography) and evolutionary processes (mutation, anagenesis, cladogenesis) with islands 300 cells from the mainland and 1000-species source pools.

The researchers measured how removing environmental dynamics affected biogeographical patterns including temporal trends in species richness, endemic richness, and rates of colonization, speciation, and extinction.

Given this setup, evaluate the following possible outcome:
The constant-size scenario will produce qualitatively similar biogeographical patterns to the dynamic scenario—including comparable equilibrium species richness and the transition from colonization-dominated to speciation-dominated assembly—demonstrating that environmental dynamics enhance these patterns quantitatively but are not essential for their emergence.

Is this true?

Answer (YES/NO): NO